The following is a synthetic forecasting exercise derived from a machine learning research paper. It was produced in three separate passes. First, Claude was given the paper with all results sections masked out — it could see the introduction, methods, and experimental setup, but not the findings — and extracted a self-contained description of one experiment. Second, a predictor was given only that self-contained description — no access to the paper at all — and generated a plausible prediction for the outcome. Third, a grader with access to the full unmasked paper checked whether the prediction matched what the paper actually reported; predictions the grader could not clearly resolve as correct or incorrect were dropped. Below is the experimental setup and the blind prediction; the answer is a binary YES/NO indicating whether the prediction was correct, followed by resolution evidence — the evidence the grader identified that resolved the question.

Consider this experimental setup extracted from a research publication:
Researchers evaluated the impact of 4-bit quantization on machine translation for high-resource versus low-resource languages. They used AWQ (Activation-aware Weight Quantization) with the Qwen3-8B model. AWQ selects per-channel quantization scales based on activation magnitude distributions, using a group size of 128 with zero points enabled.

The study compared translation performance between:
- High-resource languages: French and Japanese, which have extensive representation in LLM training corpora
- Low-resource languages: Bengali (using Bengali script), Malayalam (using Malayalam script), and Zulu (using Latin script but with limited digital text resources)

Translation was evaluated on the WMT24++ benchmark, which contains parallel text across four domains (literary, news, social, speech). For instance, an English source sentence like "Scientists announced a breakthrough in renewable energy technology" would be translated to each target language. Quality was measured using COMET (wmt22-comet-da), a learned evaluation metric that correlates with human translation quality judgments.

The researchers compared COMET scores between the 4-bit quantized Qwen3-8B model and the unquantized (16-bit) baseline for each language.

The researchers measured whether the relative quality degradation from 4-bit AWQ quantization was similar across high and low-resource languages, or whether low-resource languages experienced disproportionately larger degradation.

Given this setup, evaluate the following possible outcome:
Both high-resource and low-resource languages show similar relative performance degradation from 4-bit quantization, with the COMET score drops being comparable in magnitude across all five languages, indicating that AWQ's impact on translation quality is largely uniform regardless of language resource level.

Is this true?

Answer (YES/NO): NO